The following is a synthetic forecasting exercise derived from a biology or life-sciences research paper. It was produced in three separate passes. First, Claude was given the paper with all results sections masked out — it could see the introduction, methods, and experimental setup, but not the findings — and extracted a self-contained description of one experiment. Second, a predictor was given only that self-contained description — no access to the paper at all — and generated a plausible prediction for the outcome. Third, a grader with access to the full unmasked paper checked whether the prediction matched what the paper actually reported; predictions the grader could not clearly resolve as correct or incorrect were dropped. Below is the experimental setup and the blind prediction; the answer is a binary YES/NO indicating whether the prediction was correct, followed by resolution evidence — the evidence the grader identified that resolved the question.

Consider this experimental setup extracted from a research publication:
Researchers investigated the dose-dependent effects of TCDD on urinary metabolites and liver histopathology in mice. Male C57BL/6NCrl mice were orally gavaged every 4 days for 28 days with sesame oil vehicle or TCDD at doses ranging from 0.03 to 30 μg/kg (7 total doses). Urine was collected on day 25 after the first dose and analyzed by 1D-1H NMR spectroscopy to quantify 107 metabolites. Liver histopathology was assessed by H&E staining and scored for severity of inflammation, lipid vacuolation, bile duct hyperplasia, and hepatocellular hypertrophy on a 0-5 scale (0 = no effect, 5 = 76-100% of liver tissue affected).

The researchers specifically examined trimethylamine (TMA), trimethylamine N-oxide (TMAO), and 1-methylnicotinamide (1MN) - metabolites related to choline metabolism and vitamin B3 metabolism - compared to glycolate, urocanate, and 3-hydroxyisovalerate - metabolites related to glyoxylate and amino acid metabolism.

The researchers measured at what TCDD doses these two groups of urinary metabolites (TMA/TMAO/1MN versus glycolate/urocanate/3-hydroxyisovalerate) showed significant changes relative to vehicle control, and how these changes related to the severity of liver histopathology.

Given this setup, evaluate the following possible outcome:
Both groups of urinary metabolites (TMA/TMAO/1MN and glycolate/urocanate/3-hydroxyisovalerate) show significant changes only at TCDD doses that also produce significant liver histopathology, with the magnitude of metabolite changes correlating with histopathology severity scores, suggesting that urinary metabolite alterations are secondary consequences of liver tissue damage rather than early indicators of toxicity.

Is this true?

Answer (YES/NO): NO